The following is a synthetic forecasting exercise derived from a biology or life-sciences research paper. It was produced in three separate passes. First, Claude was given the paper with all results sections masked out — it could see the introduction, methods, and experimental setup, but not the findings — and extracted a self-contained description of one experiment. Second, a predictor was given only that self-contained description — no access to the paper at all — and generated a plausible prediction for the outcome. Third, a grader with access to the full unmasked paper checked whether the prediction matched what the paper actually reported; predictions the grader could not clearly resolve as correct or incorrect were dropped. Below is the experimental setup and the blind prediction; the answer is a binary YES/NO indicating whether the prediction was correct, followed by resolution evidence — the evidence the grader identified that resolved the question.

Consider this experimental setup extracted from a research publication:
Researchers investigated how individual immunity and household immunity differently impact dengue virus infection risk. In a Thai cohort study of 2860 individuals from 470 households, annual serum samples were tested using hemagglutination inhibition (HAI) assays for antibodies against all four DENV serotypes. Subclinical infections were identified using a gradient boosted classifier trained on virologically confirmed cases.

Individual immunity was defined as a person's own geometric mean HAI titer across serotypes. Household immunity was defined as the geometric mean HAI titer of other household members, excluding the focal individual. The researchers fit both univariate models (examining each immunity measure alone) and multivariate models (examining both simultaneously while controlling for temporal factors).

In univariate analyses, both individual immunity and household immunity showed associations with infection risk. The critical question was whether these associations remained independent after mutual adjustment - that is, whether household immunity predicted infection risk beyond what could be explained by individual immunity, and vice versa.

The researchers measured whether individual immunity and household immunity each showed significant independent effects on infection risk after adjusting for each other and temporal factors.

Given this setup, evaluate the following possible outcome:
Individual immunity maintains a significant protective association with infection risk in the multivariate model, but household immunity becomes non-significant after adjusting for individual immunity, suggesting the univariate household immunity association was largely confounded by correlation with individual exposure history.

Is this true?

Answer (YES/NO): NO